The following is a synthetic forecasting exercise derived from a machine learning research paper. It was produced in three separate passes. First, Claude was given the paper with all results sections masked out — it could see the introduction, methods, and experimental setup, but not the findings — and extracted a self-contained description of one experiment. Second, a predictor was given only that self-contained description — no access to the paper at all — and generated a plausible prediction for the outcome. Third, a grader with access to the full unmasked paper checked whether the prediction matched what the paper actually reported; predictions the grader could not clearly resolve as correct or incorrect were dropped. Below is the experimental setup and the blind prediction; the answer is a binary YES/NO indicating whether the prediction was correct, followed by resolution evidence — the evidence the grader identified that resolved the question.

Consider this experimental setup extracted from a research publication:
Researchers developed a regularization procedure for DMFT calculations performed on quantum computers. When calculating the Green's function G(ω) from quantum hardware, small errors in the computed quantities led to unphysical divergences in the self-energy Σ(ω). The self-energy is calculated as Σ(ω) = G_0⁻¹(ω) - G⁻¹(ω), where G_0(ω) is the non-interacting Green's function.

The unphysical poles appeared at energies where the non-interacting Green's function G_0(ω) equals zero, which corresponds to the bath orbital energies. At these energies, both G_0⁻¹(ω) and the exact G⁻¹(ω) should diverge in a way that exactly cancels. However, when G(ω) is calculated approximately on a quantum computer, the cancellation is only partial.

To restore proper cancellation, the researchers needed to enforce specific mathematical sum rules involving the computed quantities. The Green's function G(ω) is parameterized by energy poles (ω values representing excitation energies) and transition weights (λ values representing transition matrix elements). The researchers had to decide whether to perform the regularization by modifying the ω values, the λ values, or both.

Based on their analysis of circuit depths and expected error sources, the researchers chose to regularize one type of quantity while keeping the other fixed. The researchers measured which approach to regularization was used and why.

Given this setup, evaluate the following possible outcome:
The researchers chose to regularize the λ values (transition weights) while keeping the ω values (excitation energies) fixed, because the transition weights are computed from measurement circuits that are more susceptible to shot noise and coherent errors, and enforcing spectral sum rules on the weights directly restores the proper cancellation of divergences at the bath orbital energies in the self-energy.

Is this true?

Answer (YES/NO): YES